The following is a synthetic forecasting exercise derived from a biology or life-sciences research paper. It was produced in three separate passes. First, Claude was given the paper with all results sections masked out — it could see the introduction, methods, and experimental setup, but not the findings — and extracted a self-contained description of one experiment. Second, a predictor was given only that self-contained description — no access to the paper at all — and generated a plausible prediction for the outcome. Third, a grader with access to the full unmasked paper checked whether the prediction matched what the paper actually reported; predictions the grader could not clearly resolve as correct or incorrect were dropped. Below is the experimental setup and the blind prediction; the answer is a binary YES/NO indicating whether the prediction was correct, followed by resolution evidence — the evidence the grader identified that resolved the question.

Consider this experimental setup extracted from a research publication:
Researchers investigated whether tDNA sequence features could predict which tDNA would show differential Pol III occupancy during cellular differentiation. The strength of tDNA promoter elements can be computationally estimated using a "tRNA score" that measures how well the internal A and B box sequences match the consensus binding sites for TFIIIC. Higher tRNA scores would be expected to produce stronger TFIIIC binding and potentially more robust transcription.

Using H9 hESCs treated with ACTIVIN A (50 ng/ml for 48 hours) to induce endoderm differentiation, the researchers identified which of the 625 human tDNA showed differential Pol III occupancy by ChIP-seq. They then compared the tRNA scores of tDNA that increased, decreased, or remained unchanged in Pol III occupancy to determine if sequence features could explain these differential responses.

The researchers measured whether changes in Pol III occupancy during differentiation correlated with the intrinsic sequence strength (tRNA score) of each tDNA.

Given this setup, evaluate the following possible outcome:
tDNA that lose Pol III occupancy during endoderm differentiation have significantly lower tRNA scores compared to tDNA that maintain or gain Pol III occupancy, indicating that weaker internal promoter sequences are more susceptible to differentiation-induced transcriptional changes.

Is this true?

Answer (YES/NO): NO